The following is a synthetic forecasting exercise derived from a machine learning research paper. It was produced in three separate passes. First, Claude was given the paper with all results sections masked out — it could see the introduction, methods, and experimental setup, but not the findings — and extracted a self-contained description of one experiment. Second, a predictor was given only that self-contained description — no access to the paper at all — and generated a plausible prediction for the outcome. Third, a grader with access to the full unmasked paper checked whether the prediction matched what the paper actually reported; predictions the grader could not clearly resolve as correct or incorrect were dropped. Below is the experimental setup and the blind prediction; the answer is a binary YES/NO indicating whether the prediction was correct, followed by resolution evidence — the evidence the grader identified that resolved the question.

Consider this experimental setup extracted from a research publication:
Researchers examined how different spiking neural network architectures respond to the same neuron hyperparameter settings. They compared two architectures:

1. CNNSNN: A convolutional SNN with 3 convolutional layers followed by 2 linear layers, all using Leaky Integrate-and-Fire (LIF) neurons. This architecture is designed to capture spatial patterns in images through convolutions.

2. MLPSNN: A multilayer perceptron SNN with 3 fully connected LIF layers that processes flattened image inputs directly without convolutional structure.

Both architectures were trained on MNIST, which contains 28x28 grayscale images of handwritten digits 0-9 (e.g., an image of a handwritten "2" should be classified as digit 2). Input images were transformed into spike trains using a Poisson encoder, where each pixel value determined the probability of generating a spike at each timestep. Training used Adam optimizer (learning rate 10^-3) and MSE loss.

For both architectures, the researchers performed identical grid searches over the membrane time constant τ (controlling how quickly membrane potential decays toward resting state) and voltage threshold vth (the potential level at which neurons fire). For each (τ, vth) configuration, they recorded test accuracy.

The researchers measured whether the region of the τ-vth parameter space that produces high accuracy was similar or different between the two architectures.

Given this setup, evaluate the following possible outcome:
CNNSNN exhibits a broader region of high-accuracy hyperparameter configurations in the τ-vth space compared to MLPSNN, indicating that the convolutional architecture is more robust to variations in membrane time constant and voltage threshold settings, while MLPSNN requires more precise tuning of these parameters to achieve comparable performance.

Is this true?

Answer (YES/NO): YES